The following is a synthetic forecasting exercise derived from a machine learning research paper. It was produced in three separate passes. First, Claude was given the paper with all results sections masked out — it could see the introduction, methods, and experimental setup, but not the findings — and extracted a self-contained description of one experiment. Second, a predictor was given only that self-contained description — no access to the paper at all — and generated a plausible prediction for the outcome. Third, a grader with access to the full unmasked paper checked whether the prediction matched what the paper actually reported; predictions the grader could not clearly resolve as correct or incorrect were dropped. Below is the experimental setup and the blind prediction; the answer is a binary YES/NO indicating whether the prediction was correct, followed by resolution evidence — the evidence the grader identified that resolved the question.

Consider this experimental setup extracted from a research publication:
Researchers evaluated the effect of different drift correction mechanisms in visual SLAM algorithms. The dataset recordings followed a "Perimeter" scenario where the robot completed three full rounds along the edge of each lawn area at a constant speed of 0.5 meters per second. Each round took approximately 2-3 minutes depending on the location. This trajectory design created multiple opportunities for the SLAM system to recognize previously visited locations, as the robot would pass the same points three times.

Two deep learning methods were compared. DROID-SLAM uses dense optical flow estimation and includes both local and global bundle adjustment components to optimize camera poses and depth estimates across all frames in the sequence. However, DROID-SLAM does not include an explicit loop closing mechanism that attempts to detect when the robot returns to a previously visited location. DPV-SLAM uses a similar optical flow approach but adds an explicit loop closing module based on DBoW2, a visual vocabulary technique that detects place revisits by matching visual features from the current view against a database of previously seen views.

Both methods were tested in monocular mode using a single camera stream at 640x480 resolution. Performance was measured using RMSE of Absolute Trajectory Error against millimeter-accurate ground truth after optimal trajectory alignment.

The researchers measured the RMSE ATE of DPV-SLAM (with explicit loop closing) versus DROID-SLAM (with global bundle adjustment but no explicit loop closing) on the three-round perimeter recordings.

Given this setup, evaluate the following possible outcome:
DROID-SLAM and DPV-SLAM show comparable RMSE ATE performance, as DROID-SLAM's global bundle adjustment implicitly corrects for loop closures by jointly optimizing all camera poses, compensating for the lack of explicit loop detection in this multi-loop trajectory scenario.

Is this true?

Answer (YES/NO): YES